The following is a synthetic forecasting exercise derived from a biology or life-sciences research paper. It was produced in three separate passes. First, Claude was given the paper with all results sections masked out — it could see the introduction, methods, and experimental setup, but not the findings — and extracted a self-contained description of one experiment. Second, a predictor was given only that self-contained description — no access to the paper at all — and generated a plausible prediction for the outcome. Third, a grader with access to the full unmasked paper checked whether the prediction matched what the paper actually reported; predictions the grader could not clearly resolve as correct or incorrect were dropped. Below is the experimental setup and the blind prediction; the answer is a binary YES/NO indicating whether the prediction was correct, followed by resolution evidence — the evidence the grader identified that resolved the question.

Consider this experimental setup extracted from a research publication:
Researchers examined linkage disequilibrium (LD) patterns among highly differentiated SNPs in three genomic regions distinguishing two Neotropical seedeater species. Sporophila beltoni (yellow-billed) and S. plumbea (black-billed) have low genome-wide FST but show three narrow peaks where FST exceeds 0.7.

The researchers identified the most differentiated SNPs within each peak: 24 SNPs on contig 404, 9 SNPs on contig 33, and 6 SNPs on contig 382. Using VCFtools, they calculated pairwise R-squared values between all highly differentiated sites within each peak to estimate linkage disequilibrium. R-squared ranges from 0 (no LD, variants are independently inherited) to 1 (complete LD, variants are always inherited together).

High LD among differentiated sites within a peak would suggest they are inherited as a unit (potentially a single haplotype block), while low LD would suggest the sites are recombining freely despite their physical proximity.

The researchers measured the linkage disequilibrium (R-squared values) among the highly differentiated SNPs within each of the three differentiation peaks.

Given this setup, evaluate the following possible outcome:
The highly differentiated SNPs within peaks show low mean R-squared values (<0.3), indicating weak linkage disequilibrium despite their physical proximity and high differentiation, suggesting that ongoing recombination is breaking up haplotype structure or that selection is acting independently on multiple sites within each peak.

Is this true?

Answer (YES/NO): NO